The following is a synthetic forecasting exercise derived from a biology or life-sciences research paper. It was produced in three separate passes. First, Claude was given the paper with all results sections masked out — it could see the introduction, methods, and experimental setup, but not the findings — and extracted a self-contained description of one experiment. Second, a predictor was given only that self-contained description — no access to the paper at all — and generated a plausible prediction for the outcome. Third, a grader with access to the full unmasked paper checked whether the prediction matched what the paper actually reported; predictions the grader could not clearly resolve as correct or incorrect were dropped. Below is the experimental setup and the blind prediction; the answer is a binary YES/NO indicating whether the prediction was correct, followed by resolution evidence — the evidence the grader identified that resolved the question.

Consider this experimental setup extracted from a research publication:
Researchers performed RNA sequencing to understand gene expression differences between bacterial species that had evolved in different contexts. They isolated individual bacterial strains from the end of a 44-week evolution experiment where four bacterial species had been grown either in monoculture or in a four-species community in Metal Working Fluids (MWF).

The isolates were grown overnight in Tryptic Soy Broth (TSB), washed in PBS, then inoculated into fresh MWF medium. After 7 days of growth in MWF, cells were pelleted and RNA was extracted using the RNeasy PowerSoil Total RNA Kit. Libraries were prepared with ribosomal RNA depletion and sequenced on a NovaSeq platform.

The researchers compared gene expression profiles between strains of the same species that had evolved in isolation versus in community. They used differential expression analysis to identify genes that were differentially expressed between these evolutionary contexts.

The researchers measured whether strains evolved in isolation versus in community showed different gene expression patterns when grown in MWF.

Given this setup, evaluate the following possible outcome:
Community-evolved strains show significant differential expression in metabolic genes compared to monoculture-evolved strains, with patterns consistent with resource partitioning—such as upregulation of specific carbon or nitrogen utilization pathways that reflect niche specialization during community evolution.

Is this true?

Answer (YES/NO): NO